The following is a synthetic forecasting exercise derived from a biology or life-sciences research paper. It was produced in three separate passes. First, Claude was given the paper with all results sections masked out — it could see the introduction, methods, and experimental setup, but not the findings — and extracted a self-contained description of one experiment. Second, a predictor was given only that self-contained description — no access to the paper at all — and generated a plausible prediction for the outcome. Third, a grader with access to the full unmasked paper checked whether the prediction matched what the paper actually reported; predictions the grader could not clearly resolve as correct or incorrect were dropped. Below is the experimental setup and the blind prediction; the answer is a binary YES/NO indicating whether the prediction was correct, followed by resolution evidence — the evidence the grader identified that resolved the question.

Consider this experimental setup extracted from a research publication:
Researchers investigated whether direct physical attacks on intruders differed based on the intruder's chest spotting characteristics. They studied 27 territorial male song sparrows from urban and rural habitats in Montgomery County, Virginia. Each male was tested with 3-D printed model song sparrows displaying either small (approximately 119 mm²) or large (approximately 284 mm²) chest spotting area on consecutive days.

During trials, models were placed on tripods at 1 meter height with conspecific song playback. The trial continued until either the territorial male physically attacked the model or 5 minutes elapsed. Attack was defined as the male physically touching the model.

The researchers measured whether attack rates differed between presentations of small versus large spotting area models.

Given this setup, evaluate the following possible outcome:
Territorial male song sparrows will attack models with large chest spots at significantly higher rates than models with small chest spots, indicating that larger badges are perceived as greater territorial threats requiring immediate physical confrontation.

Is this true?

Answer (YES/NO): NO